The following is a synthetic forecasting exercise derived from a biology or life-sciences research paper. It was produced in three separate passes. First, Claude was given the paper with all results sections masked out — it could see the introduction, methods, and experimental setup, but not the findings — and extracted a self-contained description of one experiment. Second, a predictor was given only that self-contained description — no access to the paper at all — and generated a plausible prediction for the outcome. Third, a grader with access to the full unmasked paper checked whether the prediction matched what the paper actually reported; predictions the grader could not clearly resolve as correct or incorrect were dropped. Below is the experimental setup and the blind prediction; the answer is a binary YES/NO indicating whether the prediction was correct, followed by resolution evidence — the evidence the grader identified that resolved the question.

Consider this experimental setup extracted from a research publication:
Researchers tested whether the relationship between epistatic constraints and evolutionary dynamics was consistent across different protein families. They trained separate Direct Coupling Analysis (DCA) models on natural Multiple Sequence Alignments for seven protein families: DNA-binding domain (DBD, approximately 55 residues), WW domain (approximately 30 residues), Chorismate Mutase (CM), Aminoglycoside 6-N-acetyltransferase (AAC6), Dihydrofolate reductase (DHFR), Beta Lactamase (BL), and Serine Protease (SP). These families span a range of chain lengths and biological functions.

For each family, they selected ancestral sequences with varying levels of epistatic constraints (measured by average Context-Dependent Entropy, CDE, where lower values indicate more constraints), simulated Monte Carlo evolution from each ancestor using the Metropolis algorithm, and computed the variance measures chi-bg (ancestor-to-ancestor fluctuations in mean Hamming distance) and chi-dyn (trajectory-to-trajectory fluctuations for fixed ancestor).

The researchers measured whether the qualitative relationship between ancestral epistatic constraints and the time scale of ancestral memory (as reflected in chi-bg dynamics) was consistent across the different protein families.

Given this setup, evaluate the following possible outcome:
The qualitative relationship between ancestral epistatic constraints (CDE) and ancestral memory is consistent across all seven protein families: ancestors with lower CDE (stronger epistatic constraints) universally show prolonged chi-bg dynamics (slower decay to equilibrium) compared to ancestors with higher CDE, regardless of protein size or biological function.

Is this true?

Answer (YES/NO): NO